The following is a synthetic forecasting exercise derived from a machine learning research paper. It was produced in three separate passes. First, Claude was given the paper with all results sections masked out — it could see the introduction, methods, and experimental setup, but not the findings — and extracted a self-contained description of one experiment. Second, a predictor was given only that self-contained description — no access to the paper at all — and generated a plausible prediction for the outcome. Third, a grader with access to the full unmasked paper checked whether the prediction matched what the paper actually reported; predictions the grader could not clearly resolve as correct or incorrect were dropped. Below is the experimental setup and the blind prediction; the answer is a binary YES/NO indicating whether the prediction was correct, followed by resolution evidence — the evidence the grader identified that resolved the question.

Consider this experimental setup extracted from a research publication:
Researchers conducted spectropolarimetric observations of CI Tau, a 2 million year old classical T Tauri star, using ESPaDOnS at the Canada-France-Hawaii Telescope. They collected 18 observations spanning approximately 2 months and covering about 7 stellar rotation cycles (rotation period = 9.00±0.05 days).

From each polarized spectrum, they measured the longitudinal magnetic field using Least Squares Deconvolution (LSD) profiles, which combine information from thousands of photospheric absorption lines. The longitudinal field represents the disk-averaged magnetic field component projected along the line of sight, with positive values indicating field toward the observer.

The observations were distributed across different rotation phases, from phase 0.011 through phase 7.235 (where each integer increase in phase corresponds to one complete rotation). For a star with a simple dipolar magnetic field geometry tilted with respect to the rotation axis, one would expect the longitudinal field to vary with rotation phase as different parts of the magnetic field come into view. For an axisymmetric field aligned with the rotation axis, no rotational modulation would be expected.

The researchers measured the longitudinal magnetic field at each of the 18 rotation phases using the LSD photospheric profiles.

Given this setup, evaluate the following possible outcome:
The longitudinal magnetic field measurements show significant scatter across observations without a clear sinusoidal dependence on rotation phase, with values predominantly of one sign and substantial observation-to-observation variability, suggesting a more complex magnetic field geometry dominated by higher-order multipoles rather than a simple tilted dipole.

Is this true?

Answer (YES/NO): NO